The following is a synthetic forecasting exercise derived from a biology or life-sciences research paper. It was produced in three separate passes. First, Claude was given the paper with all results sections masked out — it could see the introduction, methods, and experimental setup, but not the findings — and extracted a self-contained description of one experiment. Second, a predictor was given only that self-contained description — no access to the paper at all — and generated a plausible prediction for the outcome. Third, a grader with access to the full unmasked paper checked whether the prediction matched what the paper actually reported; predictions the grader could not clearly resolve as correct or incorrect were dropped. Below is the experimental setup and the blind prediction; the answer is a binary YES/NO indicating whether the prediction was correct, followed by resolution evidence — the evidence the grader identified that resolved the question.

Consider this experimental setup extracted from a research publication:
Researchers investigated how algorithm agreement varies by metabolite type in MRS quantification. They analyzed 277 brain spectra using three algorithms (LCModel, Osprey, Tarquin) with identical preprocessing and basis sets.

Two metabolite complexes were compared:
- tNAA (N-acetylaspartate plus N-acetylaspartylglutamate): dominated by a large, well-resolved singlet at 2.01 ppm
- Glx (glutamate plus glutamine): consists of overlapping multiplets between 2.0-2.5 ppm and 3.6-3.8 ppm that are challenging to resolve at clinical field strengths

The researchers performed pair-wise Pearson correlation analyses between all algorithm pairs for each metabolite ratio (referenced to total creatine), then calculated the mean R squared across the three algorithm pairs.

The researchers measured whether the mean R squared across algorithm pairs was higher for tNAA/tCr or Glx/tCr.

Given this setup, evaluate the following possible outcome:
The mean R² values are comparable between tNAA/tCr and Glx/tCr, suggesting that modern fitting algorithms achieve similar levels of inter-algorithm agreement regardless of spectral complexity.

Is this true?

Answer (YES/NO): NO